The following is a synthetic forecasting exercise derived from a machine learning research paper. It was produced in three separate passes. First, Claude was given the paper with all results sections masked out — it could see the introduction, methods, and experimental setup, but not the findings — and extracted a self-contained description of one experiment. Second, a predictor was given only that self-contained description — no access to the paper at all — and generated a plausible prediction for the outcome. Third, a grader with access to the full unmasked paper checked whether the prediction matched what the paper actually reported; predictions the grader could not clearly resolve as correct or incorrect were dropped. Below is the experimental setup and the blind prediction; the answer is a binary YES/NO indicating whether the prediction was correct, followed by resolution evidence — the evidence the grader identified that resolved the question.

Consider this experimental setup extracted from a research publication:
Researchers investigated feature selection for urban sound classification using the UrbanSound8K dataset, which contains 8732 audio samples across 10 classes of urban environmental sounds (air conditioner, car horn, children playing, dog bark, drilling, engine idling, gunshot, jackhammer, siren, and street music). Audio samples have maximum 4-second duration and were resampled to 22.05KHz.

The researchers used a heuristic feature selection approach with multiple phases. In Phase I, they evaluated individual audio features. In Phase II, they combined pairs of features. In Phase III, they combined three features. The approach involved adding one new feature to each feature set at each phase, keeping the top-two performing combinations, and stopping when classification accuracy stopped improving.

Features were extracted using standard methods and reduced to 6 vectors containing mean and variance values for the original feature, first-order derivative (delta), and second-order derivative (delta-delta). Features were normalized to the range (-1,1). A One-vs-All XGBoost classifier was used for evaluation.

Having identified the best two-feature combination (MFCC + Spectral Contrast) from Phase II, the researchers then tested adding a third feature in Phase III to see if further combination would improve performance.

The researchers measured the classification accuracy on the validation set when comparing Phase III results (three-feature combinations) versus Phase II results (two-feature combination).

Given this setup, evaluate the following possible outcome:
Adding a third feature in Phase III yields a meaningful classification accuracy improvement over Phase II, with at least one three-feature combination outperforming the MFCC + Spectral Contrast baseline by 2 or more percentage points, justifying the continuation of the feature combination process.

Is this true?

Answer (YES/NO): NO